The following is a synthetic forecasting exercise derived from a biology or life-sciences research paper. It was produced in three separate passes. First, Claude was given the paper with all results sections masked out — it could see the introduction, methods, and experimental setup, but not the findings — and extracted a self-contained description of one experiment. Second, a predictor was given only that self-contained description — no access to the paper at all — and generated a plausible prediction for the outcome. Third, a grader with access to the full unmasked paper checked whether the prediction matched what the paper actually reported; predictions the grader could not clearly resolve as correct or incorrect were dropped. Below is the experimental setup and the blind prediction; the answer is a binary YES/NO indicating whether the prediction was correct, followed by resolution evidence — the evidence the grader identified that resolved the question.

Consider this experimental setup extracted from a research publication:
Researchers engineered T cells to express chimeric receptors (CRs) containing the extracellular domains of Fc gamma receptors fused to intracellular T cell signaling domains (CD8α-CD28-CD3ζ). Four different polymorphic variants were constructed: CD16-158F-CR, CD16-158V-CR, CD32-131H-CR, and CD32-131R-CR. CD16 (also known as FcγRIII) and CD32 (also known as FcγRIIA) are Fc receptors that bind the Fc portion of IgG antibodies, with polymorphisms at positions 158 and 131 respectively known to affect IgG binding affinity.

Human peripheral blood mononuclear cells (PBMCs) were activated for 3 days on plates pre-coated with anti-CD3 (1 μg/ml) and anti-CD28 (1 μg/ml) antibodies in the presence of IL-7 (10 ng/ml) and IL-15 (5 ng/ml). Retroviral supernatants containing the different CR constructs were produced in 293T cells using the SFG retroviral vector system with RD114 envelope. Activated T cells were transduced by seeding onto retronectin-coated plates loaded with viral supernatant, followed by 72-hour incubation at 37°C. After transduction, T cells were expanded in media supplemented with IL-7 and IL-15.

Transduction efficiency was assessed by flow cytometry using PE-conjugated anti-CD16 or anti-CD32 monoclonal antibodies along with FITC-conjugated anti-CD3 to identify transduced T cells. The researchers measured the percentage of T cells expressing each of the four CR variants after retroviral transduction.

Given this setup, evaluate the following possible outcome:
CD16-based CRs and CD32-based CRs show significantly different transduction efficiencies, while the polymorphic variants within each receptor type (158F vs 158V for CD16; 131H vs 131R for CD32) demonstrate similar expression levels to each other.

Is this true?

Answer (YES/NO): NO